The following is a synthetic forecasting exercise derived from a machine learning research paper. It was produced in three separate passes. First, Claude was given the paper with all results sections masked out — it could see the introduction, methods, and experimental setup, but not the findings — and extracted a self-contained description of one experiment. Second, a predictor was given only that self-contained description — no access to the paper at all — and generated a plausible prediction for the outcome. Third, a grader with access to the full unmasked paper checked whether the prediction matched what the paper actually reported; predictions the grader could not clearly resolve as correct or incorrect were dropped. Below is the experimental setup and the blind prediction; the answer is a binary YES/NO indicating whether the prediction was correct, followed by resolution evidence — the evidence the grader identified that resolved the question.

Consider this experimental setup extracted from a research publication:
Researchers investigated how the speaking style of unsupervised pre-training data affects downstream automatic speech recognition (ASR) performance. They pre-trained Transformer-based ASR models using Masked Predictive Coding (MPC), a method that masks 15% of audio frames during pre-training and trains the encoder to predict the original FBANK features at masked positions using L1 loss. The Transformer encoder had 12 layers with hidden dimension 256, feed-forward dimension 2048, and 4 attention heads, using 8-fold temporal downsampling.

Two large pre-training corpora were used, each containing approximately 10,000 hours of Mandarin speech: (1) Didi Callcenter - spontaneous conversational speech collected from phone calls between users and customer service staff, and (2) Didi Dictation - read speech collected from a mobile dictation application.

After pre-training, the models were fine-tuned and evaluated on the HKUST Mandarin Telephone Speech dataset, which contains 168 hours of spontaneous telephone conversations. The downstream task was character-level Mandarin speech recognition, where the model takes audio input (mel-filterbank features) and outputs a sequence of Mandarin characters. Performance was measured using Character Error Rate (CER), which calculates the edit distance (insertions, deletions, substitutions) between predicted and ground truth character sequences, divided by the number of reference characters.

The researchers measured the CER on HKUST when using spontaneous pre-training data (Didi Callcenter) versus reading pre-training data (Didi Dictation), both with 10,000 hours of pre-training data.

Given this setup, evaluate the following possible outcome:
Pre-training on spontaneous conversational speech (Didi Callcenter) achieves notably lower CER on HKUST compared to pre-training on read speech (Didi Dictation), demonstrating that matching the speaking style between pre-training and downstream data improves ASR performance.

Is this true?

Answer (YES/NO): YES